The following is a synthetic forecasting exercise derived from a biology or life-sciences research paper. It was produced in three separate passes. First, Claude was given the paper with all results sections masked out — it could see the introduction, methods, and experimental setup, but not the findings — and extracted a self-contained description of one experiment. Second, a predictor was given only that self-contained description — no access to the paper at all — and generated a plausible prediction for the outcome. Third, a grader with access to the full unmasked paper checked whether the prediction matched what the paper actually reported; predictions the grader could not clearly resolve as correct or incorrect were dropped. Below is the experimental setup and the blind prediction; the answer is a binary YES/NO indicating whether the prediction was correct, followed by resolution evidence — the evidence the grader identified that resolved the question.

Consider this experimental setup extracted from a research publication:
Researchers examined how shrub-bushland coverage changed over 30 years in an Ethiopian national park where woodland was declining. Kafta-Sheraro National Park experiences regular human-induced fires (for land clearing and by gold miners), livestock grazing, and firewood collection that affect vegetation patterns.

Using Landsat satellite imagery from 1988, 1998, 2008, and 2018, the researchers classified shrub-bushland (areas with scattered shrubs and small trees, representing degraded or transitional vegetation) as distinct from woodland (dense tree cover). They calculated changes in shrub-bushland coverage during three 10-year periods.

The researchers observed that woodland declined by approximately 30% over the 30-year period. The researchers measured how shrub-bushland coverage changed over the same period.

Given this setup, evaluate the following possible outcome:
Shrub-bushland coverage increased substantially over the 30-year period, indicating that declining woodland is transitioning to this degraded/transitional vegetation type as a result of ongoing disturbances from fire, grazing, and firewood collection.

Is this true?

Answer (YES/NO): YES